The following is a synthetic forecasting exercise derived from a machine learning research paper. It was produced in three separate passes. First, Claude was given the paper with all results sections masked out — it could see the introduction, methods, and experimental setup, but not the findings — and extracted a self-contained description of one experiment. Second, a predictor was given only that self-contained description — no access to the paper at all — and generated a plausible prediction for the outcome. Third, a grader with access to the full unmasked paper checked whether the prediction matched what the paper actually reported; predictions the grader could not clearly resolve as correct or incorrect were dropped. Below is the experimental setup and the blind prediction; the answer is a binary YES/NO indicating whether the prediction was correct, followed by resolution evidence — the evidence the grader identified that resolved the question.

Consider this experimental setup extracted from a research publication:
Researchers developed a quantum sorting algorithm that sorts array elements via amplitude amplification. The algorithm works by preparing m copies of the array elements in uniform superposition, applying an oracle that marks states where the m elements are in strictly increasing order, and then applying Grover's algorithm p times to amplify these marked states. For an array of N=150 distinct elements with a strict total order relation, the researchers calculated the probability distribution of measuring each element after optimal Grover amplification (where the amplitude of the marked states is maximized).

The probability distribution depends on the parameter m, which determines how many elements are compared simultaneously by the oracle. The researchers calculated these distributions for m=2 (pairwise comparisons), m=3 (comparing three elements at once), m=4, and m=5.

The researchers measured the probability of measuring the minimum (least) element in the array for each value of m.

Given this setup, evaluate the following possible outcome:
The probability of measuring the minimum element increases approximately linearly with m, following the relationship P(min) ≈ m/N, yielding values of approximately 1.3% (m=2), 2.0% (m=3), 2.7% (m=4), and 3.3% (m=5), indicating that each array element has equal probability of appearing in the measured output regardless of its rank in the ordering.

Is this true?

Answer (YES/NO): NO